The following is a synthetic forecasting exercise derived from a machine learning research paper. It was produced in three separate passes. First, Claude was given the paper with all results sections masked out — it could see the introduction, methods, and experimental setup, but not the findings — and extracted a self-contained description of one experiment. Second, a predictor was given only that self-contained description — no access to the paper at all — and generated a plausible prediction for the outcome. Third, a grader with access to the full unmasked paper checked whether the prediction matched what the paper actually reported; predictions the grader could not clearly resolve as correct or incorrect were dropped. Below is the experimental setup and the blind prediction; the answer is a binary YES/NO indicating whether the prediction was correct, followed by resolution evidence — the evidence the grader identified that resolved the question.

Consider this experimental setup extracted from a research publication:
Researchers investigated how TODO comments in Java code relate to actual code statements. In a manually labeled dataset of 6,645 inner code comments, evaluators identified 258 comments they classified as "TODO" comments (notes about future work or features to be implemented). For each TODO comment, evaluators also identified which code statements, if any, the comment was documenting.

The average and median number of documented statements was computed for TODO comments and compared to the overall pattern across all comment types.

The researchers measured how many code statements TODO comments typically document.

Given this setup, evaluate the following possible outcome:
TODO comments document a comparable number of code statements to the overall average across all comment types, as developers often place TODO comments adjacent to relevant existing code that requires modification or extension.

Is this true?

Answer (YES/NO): NO